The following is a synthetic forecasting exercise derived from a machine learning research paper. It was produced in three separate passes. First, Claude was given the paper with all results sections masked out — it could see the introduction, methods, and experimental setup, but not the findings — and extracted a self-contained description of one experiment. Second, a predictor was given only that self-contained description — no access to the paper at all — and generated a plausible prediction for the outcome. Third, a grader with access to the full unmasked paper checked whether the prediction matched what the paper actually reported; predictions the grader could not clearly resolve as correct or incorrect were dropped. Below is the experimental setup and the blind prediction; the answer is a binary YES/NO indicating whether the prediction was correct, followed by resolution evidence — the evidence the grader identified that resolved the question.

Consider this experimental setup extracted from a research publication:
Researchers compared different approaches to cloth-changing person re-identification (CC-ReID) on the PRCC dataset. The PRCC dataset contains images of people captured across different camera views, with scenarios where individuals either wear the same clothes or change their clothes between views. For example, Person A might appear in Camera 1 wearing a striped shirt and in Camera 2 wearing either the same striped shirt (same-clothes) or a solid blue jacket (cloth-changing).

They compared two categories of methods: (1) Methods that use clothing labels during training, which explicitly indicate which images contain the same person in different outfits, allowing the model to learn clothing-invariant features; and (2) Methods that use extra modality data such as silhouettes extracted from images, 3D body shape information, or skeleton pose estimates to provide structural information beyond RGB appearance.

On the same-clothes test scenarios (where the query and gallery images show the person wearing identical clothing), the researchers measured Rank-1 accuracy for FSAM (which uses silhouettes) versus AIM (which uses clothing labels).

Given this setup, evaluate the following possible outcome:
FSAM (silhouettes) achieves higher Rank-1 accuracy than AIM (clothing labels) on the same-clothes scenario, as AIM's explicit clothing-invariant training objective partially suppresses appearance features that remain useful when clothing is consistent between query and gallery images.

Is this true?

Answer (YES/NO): NO